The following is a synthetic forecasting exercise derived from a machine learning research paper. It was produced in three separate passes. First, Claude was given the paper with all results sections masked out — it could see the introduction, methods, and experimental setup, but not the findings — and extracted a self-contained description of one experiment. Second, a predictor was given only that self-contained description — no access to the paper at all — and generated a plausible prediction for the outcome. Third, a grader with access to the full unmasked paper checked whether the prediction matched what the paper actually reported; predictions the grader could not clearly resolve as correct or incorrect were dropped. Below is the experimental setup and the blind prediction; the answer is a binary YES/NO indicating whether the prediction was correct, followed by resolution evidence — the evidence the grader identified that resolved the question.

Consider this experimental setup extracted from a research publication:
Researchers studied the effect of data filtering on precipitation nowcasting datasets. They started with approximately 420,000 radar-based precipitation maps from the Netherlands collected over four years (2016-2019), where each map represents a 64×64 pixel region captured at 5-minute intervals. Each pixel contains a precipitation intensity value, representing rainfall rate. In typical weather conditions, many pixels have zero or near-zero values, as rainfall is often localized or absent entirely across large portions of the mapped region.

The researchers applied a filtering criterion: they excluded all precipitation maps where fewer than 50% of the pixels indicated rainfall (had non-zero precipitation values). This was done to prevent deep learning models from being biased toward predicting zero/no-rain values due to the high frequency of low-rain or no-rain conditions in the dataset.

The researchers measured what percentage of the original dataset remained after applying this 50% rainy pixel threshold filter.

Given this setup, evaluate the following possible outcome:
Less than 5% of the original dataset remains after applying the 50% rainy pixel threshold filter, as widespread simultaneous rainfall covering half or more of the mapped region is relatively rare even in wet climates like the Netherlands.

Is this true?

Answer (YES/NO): YES